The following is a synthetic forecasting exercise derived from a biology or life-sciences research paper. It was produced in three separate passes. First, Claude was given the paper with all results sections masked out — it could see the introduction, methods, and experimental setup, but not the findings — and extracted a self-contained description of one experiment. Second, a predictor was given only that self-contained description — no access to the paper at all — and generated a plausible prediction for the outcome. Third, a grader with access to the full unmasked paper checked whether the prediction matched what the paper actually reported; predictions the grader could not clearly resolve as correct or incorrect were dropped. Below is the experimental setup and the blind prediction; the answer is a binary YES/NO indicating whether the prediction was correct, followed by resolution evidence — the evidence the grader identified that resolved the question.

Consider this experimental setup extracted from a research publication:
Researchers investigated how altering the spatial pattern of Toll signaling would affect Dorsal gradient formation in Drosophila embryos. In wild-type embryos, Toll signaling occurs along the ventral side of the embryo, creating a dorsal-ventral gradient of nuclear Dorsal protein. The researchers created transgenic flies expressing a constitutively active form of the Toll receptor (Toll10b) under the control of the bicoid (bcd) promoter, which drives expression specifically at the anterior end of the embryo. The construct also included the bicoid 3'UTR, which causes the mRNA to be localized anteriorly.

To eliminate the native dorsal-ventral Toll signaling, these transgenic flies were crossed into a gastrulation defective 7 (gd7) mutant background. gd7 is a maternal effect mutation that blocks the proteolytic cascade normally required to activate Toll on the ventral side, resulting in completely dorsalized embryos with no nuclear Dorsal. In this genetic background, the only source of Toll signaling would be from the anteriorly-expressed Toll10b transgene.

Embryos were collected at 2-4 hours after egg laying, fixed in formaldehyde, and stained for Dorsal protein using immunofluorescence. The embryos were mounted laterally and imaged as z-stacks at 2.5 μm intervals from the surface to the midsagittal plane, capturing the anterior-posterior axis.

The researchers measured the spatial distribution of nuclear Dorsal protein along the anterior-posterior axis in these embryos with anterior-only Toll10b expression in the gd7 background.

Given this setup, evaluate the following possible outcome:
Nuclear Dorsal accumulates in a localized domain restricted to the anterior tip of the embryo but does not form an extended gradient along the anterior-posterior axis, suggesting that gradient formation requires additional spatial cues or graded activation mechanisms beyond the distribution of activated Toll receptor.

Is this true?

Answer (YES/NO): NO